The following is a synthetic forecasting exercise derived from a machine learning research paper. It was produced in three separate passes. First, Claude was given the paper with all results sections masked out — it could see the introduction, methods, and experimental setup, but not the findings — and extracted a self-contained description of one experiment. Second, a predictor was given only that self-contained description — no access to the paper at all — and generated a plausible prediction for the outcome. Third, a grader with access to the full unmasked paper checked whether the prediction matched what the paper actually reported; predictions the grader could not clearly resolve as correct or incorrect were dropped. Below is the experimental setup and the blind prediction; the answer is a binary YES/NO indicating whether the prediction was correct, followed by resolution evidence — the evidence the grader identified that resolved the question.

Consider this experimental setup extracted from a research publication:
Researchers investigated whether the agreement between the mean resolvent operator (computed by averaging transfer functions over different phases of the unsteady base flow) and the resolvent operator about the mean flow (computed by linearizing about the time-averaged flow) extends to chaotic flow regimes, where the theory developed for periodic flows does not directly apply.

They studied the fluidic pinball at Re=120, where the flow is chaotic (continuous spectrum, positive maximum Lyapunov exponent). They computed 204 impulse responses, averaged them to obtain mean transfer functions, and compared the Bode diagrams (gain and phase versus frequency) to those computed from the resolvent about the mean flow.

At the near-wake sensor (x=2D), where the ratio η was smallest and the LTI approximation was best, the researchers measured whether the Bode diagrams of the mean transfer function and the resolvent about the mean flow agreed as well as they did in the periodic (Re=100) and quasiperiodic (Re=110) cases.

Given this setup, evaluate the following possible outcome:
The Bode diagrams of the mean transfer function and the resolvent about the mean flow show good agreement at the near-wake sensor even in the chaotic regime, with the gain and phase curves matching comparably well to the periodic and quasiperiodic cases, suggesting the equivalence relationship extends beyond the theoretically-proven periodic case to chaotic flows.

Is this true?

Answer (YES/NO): YES